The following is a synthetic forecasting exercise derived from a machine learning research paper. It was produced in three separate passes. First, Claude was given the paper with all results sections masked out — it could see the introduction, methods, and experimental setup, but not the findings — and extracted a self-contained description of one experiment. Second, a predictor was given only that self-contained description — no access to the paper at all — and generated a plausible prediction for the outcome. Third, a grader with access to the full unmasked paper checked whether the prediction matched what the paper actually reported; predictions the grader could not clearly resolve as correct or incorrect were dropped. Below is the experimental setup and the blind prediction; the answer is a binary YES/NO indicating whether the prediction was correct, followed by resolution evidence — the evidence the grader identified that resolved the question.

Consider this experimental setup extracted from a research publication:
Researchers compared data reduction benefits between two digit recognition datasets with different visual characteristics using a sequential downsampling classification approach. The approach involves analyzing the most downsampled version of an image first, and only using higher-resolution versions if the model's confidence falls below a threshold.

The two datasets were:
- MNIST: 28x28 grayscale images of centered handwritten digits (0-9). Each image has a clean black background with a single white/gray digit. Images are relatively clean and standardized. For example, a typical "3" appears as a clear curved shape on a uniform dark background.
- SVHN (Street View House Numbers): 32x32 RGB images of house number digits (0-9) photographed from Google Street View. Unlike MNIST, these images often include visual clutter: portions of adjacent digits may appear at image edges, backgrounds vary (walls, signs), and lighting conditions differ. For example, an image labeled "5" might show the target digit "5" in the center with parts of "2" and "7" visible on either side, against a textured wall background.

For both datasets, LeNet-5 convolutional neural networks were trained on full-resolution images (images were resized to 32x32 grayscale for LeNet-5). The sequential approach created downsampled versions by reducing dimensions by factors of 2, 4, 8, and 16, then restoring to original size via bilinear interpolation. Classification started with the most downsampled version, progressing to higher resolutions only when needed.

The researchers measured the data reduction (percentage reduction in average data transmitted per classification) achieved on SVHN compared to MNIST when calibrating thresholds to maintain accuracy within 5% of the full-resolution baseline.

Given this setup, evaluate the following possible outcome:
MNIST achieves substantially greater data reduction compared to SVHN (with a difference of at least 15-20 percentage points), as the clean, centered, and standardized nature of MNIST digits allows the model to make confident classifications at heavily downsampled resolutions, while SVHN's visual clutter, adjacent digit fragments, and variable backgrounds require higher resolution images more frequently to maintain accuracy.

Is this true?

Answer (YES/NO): NO